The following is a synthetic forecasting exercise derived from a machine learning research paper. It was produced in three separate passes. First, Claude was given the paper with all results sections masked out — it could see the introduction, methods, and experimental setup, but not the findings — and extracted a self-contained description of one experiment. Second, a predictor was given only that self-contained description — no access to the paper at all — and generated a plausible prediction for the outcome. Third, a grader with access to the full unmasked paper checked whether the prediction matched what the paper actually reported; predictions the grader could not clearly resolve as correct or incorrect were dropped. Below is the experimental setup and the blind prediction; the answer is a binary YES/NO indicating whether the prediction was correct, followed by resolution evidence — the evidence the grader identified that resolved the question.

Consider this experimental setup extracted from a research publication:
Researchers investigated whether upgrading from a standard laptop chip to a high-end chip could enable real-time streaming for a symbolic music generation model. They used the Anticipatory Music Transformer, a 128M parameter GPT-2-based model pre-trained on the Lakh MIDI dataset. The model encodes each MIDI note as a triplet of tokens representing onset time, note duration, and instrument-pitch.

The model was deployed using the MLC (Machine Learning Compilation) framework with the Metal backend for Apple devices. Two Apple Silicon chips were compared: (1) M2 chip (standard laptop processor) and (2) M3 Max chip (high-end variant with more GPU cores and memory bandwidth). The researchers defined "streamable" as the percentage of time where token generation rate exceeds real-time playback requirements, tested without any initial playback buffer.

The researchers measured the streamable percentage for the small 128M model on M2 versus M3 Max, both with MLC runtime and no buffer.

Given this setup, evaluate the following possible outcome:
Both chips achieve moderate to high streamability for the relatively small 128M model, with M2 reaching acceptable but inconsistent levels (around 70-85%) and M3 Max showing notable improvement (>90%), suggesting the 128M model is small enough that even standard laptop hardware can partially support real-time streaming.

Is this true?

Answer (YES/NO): NO